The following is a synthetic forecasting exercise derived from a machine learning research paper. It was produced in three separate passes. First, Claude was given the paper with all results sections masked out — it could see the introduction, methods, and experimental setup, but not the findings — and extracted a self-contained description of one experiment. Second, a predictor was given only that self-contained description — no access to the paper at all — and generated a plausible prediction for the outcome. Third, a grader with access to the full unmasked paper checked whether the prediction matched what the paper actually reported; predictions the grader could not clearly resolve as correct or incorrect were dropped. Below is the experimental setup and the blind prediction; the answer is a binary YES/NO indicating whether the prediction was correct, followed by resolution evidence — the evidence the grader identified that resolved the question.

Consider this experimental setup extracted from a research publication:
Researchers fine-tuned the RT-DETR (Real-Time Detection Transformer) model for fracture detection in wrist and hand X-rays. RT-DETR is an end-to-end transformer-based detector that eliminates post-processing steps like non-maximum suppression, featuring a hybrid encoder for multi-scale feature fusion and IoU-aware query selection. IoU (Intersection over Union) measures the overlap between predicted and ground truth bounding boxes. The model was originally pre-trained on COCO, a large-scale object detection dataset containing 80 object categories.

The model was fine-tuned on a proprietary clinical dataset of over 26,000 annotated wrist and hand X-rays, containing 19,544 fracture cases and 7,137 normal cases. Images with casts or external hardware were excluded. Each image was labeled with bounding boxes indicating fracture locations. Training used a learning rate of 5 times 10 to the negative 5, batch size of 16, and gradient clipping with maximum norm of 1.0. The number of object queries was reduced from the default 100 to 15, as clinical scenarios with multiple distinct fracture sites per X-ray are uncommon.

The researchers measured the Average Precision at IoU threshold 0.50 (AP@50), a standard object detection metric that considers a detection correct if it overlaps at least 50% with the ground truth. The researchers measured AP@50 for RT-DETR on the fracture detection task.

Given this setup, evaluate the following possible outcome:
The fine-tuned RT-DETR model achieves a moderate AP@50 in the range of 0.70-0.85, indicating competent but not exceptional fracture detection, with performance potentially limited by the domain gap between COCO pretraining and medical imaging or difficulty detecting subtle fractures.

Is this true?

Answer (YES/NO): NO